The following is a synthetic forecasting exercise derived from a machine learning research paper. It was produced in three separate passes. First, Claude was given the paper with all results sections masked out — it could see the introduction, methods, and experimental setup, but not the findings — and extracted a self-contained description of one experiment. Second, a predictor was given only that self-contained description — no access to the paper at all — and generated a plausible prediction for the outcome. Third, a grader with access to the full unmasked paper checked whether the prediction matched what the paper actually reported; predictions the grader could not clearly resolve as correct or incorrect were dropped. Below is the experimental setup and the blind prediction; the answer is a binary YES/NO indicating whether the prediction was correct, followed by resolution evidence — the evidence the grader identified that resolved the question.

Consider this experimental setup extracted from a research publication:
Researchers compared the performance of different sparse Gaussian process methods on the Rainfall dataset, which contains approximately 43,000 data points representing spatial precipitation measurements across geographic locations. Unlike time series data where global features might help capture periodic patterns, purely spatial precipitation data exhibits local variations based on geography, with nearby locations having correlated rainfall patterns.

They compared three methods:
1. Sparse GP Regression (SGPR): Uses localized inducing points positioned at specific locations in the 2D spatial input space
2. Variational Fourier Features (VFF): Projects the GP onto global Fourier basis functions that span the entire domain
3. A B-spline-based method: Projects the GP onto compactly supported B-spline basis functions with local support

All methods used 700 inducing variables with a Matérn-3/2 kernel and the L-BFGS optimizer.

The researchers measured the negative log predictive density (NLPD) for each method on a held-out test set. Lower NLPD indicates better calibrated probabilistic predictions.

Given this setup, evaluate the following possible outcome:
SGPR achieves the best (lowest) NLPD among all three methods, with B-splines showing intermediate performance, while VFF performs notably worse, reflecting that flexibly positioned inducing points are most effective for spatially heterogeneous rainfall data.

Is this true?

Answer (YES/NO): NO